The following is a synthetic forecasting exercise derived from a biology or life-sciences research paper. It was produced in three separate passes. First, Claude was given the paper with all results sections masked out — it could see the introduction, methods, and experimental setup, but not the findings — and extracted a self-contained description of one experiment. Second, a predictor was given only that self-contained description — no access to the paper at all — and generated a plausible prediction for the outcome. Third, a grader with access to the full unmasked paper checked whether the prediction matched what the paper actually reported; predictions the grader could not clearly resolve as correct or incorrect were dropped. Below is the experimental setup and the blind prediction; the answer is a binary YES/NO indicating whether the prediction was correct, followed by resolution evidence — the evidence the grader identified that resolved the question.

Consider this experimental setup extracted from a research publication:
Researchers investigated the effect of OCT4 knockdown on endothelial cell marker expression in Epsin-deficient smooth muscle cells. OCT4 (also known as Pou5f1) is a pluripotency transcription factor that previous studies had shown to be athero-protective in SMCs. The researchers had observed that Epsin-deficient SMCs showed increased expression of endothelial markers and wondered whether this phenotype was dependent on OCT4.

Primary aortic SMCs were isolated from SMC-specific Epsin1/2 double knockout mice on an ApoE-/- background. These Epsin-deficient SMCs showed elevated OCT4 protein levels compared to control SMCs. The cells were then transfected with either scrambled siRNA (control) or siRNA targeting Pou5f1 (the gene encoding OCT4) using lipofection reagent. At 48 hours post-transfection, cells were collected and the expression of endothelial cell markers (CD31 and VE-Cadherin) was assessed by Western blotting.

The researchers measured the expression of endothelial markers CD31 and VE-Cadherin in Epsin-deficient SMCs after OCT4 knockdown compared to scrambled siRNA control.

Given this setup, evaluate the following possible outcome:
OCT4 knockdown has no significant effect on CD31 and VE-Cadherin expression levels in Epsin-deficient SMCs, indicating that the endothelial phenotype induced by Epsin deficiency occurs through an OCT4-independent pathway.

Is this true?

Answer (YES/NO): NO